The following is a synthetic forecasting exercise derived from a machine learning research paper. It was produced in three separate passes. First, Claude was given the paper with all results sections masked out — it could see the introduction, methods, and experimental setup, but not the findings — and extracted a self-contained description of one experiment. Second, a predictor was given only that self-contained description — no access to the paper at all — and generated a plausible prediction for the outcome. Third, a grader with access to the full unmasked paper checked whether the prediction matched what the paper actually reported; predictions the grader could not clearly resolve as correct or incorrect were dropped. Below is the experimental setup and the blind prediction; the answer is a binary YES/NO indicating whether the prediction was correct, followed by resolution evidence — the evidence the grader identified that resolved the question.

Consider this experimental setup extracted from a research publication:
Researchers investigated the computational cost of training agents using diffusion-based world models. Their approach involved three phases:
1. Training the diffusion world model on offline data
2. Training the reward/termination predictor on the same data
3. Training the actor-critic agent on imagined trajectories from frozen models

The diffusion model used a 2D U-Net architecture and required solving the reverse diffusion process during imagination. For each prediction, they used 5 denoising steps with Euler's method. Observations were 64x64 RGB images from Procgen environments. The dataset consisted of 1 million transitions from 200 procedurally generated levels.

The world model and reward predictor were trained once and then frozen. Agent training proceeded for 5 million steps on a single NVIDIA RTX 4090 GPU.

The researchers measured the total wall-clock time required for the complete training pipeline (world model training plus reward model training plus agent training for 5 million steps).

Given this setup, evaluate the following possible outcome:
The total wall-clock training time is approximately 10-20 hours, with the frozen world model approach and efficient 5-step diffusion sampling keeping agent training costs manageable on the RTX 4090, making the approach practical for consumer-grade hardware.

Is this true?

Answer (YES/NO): NO